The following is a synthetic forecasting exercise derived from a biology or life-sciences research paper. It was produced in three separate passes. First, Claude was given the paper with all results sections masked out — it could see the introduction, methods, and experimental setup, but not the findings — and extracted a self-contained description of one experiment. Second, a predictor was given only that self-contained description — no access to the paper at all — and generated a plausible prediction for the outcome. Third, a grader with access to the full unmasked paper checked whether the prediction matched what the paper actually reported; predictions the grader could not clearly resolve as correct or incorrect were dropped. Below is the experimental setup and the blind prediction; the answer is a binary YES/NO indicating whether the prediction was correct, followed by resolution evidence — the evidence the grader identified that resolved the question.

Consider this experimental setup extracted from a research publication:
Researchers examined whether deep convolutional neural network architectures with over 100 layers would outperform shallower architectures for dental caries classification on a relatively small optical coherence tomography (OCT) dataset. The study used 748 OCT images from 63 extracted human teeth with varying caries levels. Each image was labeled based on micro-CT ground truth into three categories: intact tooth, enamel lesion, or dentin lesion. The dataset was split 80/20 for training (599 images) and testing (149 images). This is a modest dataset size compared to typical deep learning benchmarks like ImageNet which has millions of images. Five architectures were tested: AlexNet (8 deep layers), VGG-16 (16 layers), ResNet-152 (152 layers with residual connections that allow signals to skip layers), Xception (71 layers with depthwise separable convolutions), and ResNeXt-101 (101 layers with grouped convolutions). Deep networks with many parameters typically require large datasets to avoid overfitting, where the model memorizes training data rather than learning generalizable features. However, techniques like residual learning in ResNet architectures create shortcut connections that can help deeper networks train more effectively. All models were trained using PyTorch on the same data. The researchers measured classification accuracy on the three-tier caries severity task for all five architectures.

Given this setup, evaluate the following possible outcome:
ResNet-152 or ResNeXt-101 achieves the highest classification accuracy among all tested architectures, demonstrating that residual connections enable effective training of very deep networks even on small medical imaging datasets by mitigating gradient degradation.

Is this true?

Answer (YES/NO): YES